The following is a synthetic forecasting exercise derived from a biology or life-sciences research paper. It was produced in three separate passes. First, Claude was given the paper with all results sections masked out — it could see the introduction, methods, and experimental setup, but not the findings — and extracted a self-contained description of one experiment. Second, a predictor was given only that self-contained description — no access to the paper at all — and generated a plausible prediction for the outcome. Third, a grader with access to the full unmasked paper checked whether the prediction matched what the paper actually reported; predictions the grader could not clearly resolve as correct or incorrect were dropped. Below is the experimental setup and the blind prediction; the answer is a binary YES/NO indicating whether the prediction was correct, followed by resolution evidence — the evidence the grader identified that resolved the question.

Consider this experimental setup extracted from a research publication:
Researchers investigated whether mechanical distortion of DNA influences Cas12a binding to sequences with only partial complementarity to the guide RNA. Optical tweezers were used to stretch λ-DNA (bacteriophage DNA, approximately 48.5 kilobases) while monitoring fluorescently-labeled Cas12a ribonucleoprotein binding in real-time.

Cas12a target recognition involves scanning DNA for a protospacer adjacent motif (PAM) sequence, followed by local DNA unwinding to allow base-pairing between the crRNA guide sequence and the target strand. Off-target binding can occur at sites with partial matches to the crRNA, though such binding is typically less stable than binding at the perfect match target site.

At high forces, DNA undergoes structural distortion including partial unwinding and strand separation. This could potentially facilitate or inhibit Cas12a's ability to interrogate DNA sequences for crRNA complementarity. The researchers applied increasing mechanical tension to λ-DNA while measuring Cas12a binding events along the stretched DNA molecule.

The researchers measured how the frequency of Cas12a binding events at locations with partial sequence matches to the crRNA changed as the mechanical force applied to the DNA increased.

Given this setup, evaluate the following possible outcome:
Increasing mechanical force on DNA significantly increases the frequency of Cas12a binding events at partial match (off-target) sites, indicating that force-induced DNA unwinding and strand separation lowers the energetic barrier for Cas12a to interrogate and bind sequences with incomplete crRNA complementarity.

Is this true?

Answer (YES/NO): YES